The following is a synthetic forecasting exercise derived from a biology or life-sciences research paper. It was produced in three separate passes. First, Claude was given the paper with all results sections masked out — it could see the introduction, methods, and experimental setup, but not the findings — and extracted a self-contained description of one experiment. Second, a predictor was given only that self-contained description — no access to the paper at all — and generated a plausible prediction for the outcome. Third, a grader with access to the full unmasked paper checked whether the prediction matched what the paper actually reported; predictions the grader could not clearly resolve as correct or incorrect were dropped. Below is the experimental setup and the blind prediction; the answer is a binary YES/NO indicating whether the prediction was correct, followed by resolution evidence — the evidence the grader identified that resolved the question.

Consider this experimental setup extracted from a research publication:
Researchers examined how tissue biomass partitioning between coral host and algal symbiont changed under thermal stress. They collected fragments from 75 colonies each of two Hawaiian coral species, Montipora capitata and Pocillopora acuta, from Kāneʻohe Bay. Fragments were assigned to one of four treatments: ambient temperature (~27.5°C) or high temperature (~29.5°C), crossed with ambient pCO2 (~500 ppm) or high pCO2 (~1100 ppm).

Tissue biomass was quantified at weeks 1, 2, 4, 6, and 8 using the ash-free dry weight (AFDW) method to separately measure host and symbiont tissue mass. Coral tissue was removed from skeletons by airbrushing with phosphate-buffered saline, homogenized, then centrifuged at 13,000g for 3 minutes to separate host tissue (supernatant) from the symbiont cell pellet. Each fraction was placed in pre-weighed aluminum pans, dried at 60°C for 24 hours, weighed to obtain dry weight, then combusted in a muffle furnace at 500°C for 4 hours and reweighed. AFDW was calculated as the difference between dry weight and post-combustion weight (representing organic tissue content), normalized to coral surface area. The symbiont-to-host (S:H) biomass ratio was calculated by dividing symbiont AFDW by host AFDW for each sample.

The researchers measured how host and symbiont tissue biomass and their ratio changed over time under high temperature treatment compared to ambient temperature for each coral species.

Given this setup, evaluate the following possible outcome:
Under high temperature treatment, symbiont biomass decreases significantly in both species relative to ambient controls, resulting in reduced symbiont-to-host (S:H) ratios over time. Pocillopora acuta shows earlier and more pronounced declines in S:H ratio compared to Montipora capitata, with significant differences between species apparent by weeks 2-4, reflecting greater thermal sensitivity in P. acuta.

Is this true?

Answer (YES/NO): NO